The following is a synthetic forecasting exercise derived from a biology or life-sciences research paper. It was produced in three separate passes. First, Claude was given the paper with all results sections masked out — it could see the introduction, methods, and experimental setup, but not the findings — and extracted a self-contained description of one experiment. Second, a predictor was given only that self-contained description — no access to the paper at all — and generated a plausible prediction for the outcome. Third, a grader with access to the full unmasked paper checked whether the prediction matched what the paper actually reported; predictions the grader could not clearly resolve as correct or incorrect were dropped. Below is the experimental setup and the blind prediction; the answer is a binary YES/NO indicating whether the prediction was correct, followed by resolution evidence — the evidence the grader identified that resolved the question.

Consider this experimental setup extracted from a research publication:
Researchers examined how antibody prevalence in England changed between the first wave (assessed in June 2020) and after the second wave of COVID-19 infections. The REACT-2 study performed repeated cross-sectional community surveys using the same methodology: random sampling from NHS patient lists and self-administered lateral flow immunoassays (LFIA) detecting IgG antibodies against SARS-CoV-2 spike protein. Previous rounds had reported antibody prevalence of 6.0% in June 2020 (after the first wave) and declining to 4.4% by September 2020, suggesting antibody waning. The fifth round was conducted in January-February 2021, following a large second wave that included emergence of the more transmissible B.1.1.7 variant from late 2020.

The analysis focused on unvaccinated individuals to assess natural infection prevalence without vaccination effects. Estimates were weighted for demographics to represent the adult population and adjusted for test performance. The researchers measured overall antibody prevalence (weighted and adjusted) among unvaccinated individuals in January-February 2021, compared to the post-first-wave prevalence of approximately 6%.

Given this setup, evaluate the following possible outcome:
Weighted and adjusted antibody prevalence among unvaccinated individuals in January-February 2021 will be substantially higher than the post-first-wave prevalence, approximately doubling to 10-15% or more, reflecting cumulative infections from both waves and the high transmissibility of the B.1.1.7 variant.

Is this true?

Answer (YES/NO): NO